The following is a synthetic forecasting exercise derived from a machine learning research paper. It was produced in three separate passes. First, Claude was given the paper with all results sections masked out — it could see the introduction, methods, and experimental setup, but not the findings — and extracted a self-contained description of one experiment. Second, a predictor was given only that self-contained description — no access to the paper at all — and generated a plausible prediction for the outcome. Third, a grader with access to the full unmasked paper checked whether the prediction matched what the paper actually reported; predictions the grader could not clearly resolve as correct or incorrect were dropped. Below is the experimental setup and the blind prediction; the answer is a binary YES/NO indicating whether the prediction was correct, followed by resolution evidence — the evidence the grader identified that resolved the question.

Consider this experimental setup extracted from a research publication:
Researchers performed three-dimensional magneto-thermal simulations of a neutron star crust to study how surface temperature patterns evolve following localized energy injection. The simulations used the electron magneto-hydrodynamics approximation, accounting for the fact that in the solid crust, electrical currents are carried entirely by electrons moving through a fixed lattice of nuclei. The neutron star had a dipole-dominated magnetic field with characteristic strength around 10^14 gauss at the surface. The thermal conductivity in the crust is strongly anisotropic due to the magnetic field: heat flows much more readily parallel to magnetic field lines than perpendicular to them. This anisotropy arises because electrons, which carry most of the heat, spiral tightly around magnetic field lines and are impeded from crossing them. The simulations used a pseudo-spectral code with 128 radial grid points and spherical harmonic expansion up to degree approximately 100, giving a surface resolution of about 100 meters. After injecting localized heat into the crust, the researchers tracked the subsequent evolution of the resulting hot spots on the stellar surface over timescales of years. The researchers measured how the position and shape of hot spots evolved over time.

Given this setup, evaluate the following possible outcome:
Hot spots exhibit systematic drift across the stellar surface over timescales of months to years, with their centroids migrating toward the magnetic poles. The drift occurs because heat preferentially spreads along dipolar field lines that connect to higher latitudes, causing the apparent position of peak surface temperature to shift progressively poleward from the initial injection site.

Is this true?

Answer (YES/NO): NO